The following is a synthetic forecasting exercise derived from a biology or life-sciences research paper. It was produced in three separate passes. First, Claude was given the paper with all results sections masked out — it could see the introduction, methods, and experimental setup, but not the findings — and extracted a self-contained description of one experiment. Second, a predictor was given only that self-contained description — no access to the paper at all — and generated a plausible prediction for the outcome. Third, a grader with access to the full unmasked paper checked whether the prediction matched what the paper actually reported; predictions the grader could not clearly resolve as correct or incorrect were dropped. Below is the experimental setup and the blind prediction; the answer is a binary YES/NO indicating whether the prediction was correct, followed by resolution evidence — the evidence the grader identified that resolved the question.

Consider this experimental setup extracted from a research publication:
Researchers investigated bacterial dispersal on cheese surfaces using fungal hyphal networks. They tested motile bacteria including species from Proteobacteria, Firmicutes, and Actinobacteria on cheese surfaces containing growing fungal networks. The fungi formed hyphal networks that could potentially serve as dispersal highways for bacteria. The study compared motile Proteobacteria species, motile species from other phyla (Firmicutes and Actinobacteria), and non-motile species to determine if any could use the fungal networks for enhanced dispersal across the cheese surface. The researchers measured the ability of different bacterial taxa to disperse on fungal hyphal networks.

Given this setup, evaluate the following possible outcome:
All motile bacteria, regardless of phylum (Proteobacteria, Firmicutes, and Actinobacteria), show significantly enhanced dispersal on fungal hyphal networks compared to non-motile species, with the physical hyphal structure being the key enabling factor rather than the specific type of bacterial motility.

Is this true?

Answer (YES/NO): NO